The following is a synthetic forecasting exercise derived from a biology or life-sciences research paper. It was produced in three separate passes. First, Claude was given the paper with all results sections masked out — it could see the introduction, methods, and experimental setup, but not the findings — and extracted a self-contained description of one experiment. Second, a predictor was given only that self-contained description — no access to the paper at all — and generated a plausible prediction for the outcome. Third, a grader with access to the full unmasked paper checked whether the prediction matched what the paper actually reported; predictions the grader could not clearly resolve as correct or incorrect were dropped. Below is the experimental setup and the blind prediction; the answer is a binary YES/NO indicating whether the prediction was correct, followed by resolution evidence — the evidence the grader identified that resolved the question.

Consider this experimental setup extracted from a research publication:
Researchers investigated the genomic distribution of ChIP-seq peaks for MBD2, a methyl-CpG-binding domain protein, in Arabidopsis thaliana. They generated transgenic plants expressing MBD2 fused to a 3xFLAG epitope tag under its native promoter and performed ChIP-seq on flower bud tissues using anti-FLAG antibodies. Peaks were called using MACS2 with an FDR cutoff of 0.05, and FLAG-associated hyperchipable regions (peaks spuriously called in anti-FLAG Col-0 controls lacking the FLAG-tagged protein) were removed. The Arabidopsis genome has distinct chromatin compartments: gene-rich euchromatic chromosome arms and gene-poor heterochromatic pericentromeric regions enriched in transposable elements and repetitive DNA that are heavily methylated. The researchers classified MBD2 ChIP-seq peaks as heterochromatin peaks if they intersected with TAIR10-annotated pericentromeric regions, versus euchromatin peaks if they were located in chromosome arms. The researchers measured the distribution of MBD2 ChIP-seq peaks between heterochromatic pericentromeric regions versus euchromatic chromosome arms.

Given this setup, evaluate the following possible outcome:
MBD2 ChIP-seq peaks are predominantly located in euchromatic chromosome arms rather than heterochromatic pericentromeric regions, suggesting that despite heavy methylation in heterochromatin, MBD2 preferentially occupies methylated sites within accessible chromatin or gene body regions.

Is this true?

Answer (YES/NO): NO